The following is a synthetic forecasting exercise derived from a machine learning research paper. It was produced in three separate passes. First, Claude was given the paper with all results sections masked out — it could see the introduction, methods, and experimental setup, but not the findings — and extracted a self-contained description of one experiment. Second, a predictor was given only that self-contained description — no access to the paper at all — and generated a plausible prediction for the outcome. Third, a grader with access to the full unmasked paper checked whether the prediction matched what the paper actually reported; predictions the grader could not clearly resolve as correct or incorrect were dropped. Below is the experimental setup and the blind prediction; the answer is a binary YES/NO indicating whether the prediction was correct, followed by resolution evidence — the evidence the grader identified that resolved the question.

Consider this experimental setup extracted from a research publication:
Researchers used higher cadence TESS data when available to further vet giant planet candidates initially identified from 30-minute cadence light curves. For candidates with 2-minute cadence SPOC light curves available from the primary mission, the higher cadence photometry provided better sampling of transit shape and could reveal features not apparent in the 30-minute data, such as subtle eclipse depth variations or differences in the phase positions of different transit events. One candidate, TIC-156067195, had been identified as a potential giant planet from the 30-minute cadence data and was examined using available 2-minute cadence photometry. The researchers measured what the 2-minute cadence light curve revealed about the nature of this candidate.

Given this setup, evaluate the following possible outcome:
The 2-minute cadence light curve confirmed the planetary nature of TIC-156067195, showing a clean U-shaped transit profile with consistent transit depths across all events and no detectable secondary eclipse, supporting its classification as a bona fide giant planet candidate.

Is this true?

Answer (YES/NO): NO